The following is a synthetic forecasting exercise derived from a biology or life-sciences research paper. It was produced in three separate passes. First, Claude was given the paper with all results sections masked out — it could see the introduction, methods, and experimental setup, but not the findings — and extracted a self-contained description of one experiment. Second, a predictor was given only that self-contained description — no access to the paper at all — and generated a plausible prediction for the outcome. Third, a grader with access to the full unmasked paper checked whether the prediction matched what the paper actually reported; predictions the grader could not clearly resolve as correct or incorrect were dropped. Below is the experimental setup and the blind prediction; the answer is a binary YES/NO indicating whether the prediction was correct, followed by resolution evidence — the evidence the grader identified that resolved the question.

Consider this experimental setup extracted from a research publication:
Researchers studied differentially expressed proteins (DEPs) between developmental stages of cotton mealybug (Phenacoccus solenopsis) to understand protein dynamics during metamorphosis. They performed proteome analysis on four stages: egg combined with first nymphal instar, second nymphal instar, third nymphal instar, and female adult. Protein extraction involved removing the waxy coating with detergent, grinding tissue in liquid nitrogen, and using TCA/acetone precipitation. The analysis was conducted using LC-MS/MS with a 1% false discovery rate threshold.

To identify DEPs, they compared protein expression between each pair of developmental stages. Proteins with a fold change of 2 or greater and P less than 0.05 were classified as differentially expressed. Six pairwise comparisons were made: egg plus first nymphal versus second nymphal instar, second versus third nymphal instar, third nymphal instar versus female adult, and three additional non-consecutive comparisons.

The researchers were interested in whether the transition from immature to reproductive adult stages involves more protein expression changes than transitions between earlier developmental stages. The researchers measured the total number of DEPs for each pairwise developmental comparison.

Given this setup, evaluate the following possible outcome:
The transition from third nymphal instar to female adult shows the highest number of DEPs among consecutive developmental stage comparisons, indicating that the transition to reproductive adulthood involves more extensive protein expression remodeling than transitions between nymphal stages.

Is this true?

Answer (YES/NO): NO